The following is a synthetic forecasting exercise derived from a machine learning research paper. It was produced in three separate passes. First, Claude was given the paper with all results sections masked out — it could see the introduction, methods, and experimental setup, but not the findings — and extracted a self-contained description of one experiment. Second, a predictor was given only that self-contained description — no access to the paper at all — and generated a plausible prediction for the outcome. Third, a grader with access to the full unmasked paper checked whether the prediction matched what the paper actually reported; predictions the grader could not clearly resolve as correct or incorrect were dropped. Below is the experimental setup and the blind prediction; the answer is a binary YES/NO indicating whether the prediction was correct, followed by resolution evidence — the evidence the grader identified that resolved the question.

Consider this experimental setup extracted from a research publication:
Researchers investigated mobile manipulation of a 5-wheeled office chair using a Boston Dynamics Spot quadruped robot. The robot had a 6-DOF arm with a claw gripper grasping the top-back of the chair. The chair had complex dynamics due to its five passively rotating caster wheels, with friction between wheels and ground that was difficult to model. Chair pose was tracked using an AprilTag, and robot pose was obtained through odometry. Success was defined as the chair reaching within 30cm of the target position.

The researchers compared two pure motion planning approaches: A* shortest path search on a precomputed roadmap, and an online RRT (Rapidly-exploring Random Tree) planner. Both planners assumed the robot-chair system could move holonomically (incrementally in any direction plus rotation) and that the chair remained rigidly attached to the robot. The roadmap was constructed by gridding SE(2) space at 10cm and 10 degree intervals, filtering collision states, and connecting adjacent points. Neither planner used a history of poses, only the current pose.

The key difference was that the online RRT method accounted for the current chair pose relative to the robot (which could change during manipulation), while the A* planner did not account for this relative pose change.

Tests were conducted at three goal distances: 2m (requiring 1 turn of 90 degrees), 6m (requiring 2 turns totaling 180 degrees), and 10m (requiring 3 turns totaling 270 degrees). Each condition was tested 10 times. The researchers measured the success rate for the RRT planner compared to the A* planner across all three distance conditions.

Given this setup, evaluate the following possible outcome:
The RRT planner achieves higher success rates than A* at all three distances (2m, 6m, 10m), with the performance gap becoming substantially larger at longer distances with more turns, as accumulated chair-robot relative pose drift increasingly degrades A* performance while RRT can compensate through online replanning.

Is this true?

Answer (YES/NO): NO